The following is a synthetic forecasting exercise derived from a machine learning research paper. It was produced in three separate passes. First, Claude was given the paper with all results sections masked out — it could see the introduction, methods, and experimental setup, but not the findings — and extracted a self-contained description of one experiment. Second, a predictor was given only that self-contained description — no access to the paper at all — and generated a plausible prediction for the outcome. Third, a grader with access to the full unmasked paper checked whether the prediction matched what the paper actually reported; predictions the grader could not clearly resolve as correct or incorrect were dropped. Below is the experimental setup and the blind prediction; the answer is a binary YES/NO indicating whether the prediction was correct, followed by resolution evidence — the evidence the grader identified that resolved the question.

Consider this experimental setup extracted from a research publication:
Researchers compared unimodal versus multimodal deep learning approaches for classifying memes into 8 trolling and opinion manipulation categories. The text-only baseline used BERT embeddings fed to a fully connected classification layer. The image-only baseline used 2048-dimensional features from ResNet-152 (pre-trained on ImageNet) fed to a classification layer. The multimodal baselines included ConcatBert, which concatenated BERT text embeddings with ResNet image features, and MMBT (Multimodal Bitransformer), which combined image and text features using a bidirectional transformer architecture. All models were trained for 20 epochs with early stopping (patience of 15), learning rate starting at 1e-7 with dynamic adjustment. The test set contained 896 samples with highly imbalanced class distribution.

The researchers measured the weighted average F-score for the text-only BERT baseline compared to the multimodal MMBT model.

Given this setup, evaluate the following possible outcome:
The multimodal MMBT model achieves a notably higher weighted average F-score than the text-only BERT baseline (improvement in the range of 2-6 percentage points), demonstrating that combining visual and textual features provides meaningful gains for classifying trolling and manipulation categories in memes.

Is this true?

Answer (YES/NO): NO